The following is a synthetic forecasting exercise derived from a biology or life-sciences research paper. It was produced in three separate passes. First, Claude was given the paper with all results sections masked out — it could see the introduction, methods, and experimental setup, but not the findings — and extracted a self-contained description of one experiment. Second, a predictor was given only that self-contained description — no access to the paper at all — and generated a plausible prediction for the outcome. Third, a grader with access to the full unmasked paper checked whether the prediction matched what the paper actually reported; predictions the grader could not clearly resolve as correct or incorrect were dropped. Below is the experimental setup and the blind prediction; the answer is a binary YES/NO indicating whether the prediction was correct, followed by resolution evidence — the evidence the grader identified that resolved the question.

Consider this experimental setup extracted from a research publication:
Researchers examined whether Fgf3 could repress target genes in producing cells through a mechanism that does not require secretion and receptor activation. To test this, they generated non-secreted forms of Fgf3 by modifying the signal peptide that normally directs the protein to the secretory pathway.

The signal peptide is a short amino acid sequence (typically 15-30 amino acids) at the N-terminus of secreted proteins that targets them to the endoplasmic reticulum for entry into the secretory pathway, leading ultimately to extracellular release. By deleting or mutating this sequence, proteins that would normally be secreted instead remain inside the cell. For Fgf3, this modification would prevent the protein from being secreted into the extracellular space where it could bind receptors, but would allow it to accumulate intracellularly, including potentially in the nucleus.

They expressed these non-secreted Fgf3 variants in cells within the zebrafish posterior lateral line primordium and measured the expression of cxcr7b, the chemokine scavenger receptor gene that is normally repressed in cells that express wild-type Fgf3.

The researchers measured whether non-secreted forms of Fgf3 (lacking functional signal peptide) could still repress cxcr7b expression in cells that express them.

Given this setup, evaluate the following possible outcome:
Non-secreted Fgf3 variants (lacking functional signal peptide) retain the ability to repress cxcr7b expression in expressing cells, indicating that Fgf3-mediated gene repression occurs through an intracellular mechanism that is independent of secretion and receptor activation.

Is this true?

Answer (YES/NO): YES